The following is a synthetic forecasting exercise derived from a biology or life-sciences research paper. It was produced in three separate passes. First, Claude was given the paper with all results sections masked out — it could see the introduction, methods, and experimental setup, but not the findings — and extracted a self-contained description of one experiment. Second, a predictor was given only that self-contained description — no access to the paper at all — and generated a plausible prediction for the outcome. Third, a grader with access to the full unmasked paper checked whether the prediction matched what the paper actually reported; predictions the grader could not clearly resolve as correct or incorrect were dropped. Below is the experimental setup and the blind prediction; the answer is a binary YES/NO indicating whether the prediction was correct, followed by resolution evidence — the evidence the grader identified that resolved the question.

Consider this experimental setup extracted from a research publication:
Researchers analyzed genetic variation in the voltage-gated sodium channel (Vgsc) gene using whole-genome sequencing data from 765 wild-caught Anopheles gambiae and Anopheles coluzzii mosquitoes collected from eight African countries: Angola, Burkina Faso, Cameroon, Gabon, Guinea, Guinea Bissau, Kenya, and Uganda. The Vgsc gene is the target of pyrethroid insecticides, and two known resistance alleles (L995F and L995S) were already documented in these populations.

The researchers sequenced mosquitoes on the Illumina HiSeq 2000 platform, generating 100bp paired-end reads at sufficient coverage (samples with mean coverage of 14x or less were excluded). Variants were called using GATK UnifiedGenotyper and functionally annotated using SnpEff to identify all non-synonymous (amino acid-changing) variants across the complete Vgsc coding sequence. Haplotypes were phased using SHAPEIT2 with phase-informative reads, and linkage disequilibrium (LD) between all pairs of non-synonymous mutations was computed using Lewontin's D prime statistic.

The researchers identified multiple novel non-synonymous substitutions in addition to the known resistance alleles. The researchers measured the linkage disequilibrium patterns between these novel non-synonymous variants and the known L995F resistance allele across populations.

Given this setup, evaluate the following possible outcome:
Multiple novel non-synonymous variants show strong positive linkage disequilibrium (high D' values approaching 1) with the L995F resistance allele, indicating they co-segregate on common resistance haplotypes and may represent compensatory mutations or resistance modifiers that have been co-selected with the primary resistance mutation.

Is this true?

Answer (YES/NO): YES